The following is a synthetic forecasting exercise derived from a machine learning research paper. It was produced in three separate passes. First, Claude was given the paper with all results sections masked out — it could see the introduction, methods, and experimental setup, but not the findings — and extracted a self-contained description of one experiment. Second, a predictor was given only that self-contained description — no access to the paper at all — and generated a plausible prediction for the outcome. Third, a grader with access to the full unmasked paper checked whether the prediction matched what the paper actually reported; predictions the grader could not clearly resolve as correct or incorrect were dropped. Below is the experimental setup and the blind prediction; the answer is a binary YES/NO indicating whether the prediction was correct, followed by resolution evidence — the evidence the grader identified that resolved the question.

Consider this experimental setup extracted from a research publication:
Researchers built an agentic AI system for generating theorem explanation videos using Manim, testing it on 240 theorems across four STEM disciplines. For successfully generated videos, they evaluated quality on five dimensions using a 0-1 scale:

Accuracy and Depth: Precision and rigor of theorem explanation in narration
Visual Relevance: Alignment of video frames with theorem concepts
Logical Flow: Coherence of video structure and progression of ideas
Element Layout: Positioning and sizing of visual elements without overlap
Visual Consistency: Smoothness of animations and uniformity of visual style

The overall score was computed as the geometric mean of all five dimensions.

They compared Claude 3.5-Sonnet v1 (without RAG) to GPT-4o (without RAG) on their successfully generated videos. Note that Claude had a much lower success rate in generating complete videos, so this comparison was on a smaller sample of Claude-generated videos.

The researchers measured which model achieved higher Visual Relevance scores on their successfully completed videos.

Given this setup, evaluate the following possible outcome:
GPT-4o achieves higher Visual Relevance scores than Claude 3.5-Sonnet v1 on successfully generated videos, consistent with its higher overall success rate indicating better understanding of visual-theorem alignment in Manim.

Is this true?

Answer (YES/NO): NO